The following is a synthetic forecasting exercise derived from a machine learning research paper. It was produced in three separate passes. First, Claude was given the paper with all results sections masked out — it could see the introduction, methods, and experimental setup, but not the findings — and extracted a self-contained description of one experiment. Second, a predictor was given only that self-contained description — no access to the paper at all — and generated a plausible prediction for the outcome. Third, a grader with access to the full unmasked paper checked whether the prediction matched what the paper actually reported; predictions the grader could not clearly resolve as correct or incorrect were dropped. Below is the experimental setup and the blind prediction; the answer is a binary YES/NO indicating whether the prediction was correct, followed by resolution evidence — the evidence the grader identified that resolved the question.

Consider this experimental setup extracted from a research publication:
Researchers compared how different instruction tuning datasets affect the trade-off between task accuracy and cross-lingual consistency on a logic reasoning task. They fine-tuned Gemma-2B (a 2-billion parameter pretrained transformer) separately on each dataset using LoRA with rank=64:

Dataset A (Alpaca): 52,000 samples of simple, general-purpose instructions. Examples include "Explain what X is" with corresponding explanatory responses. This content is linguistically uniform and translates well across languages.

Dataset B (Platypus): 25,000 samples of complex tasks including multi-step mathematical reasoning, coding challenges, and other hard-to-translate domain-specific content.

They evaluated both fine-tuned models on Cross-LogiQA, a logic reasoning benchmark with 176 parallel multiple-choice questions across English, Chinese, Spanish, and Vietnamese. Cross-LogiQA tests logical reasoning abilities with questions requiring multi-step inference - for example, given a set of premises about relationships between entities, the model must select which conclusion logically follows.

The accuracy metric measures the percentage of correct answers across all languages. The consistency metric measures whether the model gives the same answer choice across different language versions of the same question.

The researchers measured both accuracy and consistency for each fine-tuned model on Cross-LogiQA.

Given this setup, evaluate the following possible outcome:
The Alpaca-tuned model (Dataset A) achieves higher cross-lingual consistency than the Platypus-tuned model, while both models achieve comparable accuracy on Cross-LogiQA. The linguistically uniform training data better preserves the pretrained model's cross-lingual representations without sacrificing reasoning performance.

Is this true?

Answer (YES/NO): NO